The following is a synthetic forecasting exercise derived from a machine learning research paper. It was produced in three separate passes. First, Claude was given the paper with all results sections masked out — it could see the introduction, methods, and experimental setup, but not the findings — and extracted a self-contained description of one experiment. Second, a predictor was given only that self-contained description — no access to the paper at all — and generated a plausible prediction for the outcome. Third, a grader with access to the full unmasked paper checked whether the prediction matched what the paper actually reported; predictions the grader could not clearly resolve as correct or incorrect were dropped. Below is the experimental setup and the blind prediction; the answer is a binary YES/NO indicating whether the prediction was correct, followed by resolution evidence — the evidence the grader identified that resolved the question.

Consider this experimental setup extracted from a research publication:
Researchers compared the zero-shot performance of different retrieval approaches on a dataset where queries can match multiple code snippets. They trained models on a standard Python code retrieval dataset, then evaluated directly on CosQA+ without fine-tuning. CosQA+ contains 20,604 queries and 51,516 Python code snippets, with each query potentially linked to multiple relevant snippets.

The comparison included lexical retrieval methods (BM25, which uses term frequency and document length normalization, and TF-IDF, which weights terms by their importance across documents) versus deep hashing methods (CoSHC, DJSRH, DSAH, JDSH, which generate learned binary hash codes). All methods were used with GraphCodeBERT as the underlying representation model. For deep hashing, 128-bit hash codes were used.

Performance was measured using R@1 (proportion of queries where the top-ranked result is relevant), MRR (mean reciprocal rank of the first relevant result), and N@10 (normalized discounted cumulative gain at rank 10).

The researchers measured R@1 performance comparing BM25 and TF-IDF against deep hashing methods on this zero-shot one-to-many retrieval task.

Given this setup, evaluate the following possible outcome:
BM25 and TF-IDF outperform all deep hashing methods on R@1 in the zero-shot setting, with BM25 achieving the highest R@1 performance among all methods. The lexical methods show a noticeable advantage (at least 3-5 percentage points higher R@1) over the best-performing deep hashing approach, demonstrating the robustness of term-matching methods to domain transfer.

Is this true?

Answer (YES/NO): NO